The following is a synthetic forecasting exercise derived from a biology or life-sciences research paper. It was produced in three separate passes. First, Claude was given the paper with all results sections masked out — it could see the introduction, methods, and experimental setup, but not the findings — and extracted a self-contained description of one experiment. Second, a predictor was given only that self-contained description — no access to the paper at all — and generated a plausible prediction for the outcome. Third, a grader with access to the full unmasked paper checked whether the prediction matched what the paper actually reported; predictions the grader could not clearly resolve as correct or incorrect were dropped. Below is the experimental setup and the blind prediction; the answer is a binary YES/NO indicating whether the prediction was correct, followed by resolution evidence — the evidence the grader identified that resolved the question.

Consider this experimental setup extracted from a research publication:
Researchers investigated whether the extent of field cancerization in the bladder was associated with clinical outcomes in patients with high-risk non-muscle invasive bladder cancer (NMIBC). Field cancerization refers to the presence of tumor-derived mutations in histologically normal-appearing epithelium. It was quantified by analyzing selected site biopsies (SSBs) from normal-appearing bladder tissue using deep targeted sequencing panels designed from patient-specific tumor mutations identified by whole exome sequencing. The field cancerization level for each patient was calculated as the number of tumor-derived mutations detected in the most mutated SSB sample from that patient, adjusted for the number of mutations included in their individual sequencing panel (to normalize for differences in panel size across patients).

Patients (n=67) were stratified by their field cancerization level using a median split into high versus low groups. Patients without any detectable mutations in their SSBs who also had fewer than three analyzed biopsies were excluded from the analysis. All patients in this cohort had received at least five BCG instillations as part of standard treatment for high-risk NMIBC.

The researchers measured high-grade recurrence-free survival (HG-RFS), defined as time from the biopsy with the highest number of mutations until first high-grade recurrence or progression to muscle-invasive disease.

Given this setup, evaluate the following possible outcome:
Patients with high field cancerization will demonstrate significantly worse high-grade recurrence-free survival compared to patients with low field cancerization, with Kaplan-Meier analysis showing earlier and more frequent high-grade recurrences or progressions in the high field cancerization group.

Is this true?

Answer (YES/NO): YES